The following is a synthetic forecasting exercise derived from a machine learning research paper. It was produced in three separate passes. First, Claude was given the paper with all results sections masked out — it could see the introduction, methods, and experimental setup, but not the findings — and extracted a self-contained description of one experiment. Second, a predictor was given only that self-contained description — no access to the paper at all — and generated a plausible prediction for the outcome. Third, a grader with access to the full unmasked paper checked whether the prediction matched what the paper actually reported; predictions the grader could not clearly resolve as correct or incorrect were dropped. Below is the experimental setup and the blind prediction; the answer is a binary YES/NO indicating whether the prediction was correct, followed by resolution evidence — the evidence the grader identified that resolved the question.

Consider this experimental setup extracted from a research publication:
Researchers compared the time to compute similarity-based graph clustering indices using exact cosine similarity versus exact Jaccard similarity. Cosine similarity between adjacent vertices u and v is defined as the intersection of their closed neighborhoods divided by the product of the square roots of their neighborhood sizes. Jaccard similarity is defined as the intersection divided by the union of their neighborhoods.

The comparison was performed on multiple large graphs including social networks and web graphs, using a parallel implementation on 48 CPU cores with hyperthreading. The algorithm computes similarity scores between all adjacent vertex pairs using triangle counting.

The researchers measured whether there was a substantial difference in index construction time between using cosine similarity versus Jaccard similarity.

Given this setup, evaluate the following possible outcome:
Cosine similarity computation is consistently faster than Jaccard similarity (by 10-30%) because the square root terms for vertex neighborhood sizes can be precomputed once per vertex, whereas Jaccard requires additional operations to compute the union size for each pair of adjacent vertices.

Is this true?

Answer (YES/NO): NO